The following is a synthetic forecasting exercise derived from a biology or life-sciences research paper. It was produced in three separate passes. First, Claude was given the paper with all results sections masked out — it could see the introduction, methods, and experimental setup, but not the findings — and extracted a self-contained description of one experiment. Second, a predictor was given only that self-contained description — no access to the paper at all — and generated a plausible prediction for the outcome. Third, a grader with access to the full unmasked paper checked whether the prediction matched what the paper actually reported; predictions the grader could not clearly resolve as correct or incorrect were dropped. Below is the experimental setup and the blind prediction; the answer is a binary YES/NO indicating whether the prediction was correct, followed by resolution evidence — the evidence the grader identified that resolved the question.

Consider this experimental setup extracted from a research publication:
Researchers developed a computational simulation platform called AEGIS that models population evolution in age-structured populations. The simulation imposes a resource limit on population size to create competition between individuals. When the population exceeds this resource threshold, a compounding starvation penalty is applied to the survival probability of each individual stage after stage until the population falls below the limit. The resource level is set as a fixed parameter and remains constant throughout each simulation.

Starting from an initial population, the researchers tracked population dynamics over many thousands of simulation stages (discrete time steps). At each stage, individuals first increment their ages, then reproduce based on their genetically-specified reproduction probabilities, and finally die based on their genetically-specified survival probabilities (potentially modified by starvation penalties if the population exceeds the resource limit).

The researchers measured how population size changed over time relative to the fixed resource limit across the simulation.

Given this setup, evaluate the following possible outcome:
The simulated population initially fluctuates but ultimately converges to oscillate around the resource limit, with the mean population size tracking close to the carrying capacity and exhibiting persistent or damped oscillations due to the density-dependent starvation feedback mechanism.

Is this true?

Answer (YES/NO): YES